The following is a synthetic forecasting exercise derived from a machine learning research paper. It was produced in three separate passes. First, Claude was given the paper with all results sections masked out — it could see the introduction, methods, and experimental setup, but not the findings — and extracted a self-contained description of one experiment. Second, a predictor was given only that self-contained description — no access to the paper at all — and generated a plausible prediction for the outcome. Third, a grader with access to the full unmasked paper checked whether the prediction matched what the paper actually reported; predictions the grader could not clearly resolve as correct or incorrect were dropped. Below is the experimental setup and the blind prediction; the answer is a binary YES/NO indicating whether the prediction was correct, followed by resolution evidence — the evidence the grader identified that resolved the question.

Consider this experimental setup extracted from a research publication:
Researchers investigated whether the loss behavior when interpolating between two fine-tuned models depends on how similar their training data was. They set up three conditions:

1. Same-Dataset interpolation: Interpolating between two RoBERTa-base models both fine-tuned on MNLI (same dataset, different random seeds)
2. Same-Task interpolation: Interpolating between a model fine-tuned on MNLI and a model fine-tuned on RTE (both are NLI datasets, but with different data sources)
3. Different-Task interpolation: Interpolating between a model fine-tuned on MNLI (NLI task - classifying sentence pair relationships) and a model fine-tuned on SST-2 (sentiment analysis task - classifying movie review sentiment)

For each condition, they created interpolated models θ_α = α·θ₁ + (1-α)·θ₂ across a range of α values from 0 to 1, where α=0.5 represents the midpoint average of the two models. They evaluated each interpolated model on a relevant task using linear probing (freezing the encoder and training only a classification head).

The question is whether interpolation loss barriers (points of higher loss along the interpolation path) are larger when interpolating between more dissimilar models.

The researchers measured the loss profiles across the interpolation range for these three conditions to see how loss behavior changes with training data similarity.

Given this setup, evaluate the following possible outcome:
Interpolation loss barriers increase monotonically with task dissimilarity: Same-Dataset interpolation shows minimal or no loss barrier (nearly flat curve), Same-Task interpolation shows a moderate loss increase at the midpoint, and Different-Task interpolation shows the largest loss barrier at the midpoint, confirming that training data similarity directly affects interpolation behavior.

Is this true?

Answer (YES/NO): NO